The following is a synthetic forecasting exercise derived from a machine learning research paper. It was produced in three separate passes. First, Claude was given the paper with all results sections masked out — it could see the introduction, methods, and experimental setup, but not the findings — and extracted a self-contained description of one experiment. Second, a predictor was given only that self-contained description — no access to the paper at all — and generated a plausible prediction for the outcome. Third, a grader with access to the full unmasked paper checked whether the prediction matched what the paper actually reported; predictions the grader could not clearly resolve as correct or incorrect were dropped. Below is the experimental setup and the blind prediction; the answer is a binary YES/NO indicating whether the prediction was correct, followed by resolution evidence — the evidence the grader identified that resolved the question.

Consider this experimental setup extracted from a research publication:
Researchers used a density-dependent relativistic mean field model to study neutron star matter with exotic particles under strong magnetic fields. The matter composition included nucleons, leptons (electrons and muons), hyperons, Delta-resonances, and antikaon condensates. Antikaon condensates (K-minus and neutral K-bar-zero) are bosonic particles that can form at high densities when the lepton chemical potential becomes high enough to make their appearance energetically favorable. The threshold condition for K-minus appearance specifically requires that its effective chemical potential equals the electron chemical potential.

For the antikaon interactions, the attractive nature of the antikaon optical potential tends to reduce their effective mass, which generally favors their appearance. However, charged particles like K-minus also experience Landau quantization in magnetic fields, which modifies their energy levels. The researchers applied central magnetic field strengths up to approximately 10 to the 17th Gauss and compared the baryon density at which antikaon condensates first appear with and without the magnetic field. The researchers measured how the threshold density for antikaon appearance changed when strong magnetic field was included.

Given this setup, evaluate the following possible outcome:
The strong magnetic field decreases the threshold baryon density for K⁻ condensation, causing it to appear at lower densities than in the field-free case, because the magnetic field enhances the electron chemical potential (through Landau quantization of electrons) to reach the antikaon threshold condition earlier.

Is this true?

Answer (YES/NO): NO